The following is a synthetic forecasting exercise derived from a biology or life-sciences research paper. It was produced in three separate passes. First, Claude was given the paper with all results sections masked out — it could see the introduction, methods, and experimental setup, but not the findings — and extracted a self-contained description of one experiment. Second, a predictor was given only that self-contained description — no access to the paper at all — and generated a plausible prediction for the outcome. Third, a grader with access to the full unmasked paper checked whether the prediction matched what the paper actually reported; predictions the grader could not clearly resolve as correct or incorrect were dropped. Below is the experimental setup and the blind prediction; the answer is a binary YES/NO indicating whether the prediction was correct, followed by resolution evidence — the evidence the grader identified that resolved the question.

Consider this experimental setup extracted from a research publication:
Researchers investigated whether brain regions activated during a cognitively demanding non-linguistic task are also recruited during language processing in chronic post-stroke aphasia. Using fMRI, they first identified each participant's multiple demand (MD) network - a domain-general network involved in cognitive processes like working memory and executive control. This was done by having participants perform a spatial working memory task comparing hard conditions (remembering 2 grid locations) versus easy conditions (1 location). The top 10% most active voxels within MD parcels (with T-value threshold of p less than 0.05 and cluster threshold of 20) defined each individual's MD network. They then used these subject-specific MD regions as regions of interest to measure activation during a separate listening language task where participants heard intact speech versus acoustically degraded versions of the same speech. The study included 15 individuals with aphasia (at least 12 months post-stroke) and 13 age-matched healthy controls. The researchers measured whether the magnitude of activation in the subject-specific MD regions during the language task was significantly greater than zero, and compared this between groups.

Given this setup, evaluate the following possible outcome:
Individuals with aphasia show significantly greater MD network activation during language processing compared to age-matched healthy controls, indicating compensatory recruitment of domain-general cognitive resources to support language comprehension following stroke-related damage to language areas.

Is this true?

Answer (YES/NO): NO